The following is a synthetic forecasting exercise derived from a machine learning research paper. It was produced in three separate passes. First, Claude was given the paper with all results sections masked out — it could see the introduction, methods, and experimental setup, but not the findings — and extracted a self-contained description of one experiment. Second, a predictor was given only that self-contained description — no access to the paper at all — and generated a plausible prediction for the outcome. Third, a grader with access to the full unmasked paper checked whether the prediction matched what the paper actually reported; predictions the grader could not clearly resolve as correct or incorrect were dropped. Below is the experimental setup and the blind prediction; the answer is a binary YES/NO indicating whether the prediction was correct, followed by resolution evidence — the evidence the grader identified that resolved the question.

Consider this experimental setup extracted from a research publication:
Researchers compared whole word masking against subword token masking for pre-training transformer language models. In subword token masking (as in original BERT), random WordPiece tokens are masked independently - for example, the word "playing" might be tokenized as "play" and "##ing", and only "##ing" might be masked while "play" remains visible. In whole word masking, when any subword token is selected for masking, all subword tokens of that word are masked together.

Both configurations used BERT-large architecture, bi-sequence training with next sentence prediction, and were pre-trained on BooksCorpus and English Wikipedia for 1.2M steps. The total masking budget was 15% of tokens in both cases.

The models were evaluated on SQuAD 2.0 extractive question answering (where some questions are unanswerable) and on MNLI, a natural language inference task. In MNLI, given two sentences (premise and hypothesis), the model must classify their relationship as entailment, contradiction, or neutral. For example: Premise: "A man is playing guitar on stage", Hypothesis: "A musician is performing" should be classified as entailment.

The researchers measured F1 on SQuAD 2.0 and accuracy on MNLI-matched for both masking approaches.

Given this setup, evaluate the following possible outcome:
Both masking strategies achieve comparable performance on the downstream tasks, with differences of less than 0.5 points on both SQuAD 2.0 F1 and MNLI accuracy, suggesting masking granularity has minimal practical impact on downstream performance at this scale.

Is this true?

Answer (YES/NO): NO